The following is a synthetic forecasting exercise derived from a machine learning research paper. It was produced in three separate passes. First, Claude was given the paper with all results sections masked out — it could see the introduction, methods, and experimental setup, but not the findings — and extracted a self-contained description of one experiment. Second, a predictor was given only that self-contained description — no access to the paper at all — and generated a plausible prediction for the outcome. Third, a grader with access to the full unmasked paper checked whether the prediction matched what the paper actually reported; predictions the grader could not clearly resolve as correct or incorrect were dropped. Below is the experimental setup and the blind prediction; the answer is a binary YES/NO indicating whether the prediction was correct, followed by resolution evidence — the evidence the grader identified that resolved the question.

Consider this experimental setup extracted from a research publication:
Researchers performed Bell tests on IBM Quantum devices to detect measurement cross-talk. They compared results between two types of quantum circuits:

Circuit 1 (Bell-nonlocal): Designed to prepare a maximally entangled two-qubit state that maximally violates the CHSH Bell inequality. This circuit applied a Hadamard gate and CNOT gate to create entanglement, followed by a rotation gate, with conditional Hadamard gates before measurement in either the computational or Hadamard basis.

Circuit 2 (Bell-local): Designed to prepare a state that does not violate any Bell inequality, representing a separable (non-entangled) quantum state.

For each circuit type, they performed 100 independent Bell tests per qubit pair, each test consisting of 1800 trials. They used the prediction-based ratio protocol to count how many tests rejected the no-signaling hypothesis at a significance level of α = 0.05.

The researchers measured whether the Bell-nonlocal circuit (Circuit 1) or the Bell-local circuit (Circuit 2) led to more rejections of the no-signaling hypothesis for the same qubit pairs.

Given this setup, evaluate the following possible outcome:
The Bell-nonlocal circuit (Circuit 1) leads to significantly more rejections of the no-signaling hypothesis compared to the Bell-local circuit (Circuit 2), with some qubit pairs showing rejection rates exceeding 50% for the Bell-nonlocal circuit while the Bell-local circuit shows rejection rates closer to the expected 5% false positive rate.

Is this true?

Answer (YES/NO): NO